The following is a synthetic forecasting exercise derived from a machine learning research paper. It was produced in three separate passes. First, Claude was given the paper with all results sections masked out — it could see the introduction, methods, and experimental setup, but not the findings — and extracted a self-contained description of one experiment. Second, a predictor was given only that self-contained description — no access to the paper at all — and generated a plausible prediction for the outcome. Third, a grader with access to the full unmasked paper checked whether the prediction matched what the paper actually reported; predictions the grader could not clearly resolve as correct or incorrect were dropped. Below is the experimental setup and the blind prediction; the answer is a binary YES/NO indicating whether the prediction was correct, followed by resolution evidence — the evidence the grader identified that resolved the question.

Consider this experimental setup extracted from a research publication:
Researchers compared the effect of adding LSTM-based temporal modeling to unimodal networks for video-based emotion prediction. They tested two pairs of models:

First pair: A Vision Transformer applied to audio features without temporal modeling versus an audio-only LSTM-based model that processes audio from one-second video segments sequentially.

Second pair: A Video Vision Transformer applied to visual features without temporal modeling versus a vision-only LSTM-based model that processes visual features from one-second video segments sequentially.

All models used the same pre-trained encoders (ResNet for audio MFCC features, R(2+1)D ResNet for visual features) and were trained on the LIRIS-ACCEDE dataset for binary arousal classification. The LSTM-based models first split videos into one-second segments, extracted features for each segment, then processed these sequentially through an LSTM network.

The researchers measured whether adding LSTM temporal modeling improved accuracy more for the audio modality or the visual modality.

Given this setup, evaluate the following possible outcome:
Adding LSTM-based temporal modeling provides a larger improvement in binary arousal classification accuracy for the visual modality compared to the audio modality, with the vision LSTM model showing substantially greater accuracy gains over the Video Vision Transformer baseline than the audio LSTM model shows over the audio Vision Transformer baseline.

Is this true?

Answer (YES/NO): NO